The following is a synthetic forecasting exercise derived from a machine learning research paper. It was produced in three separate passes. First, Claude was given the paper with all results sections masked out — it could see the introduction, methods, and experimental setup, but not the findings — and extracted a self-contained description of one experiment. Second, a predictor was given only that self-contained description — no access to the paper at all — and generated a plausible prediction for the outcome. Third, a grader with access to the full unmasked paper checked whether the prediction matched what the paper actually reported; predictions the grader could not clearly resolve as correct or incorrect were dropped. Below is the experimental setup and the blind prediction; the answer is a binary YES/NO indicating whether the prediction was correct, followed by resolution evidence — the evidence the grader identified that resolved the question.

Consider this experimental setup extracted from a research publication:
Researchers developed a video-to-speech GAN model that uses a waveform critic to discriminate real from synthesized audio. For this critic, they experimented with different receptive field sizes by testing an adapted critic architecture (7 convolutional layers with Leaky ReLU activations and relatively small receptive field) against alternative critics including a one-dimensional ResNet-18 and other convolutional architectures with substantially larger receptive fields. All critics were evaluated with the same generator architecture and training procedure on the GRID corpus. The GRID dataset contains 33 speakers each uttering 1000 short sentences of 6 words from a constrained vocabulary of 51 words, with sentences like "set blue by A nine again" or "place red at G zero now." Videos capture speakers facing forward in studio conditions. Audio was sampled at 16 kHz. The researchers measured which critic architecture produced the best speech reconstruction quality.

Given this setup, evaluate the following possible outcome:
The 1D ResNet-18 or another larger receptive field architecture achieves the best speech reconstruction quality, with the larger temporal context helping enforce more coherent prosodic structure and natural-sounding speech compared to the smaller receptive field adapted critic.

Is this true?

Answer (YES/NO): NO